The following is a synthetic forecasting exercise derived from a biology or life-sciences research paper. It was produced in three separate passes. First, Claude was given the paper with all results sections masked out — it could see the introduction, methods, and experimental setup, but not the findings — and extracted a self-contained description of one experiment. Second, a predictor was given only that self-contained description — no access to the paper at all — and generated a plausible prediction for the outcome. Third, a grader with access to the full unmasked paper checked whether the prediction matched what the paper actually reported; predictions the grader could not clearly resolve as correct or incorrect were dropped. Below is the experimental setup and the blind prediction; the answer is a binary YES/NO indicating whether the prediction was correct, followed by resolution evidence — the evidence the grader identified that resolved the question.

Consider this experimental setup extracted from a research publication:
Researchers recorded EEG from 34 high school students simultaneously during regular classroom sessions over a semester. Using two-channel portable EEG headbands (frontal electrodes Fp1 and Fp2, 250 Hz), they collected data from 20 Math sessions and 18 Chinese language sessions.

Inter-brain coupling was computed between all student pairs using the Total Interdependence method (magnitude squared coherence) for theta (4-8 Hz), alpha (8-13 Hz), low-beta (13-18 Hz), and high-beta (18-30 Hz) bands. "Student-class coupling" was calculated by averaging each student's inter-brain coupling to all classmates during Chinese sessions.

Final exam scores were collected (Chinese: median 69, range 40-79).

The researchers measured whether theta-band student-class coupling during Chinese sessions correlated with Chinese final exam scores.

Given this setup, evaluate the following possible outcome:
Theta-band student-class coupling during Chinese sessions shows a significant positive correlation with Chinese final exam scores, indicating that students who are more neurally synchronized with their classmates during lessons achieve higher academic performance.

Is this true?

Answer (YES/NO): NO